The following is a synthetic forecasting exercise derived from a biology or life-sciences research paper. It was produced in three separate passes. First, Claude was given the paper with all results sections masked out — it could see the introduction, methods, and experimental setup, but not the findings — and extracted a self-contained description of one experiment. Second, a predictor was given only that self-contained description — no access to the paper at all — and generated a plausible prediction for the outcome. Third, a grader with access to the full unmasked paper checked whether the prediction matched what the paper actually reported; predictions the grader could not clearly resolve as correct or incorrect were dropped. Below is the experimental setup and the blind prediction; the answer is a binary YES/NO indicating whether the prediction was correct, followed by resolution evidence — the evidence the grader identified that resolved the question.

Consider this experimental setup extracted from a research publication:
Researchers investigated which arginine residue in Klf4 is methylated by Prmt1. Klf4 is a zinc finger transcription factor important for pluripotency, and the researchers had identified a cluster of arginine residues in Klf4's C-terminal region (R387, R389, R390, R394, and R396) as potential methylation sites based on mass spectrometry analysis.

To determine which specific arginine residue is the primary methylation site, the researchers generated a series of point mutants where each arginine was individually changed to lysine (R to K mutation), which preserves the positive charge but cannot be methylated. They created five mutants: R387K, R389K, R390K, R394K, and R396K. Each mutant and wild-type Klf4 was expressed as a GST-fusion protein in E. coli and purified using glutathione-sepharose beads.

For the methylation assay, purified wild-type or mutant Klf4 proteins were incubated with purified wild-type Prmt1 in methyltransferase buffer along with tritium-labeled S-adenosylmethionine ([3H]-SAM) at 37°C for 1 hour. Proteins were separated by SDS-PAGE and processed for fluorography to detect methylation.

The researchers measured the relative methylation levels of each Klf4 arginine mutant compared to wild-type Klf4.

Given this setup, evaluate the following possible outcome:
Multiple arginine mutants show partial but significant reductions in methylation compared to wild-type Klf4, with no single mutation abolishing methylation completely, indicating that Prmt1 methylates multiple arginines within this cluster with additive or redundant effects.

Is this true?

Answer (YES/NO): NO